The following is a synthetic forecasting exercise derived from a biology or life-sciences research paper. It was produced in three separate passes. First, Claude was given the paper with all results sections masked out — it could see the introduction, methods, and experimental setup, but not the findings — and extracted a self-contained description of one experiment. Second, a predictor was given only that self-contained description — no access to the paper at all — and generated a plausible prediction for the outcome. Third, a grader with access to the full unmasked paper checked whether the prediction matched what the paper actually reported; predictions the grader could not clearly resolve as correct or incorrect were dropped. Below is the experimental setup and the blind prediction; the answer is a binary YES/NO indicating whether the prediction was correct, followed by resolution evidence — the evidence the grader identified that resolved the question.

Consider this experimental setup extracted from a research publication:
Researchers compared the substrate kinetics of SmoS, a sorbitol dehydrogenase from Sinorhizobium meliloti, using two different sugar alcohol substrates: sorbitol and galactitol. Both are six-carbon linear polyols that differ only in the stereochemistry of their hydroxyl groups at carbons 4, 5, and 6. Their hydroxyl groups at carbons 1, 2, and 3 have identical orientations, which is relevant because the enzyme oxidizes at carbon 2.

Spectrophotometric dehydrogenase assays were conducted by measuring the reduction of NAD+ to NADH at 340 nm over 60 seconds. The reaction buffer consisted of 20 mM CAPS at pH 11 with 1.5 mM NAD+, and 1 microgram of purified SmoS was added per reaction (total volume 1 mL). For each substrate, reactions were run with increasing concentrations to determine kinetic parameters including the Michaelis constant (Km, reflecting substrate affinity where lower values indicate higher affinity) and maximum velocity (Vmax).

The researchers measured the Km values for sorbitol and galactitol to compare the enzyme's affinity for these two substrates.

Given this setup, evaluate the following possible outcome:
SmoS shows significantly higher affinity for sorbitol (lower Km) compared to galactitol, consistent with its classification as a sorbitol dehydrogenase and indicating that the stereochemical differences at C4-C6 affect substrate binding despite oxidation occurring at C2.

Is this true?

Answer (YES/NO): NO